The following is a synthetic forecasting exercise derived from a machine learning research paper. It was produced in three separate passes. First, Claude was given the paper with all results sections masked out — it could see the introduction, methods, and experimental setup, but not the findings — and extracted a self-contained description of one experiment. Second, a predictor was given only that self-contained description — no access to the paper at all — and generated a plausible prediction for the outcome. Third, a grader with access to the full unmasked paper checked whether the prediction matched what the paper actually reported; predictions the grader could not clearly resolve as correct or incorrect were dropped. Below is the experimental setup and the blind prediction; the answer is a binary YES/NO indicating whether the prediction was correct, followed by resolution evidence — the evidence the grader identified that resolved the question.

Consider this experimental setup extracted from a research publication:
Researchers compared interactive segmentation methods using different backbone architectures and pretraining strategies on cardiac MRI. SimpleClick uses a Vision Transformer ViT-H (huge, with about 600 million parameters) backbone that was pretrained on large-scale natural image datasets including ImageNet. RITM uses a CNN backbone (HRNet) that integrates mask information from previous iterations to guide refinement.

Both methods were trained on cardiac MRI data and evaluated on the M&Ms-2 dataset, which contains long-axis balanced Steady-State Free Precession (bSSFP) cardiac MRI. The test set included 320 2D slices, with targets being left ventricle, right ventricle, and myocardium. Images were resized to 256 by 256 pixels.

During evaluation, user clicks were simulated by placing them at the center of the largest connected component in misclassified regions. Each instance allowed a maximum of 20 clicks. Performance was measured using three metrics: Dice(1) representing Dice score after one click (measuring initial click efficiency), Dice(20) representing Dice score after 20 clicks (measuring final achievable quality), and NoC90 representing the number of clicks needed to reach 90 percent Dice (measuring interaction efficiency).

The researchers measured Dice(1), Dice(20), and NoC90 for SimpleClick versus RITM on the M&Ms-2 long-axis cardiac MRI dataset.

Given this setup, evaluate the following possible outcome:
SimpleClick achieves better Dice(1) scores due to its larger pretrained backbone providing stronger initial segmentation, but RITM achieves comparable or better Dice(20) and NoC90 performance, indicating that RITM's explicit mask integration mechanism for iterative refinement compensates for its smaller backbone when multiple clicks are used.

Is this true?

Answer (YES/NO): NO